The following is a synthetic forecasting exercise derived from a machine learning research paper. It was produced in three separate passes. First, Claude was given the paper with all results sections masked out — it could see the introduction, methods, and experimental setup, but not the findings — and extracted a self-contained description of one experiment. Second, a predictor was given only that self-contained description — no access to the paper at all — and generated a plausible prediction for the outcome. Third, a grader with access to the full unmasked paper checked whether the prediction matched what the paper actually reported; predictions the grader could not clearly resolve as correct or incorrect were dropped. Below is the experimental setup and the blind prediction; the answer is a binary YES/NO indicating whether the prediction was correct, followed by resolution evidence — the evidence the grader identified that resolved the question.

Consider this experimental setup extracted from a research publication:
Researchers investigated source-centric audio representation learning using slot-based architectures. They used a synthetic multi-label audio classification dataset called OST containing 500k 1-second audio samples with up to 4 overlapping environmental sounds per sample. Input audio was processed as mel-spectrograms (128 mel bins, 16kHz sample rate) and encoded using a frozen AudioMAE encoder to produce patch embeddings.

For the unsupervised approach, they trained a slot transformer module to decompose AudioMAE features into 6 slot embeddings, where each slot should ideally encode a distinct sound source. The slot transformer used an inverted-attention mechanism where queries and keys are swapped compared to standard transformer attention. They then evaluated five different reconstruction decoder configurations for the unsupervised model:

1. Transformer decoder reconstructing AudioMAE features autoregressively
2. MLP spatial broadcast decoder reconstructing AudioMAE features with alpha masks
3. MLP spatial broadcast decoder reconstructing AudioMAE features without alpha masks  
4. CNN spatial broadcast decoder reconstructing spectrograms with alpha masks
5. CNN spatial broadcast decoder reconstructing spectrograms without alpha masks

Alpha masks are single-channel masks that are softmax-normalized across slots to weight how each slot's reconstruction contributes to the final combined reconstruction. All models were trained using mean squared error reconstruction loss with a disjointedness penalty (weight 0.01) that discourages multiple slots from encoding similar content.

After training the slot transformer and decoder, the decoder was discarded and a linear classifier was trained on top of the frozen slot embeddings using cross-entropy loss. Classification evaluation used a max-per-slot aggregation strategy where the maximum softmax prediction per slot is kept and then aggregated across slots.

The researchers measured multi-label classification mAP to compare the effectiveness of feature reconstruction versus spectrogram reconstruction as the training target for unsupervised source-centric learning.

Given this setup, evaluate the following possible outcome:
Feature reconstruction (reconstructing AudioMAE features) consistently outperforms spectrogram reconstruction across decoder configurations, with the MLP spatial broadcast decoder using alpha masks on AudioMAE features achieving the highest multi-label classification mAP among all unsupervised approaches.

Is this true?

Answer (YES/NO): NO